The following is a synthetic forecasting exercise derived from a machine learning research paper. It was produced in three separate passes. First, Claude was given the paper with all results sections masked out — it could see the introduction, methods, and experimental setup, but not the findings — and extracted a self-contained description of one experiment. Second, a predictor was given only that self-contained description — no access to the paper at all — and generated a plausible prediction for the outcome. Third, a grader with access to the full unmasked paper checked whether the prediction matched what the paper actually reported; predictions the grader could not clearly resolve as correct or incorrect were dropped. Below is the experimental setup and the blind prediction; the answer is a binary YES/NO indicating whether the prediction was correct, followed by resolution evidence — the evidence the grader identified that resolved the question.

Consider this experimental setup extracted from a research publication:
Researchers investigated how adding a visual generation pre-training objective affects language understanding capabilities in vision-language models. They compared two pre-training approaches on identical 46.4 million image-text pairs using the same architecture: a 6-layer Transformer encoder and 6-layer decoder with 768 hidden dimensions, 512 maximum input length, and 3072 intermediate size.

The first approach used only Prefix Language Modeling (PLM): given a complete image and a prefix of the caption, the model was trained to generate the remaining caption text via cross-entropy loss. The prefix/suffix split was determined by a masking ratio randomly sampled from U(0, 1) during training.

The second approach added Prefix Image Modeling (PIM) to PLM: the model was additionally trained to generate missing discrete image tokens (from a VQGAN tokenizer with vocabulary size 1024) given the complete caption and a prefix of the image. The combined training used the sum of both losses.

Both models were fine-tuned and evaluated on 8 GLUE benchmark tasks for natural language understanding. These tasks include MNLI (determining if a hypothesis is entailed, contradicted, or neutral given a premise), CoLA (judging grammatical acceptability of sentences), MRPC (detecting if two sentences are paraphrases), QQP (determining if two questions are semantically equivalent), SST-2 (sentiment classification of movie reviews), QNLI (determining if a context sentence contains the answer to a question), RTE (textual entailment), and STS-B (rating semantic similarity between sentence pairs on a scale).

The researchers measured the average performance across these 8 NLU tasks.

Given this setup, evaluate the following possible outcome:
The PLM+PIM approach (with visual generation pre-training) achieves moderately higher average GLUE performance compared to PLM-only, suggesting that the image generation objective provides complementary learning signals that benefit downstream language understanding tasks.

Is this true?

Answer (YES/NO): NO